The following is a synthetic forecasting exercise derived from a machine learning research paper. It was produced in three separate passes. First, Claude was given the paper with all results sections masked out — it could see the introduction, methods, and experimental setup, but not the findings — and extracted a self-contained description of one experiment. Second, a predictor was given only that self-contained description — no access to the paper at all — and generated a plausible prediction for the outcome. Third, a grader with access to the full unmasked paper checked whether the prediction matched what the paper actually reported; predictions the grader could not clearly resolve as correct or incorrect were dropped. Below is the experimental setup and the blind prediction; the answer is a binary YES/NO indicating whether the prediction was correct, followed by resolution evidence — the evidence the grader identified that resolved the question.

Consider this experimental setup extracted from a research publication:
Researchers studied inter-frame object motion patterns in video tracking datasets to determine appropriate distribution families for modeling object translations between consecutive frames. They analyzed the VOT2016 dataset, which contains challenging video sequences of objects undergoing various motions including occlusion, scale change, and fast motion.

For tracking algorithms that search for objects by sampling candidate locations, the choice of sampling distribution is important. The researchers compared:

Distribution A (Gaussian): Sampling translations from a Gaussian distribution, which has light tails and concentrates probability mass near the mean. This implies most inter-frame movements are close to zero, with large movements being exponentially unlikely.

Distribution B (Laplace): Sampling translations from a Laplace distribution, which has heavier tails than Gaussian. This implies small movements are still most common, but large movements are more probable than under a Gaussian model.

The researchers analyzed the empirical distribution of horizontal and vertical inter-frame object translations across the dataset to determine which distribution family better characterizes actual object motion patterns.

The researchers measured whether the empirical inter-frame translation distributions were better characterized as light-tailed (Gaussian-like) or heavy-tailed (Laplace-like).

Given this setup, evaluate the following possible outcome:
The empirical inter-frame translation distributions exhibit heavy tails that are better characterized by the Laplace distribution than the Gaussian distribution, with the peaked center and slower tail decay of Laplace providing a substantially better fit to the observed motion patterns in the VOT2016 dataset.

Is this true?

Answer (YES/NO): YES